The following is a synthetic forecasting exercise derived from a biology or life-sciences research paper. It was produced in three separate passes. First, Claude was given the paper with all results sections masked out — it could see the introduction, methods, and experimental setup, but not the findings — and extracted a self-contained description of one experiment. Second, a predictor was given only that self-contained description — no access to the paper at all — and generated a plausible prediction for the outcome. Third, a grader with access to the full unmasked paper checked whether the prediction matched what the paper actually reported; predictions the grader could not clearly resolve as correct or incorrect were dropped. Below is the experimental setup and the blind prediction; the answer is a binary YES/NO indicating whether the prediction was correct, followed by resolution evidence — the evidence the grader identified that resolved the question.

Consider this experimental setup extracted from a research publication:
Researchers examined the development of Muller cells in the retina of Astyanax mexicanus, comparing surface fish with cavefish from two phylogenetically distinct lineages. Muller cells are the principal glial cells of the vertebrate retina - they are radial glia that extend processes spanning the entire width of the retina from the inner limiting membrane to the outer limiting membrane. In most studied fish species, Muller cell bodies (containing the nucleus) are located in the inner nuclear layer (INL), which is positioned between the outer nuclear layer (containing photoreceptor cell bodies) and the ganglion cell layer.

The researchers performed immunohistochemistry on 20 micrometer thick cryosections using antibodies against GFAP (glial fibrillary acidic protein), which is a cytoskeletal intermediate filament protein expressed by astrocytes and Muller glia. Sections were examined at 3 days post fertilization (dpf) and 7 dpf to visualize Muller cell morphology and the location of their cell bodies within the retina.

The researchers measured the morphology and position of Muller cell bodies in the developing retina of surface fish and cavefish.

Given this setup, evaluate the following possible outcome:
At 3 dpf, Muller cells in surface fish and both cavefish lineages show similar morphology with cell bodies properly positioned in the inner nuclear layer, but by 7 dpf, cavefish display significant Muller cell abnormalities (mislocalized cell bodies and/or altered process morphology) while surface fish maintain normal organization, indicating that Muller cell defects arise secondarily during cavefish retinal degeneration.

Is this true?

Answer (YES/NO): NO